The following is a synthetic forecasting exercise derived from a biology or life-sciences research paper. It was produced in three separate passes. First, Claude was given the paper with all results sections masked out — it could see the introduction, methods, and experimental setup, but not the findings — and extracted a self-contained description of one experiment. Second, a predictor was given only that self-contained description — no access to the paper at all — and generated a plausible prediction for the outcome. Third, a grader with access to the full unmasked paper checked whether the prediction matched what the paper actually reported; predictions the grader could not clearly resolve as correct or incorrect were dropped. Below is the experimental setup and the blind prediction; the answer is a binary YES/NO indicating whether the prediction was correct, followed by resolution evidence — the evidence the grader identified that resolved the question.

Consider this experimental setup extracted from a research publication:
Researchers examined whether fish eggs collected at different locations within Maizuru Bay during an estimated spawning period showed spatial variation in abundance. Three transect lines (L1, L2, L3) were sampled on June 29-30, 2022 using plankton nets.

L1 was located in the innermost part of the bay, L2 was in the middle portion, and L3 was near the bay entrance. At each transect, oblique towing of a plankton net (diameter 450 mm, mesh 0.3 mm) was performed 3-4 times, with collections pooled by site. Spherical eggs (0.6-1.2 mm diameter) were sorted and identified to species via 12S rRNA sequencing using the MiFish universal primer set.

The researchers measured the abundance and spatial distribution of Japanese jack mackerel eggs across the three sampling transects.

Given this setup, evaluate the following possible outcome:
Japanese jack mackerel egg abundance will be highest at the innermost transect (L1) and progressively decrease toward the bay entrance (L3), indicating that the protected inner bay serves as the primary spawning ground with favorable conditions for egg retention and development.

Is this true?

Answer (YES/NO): NO